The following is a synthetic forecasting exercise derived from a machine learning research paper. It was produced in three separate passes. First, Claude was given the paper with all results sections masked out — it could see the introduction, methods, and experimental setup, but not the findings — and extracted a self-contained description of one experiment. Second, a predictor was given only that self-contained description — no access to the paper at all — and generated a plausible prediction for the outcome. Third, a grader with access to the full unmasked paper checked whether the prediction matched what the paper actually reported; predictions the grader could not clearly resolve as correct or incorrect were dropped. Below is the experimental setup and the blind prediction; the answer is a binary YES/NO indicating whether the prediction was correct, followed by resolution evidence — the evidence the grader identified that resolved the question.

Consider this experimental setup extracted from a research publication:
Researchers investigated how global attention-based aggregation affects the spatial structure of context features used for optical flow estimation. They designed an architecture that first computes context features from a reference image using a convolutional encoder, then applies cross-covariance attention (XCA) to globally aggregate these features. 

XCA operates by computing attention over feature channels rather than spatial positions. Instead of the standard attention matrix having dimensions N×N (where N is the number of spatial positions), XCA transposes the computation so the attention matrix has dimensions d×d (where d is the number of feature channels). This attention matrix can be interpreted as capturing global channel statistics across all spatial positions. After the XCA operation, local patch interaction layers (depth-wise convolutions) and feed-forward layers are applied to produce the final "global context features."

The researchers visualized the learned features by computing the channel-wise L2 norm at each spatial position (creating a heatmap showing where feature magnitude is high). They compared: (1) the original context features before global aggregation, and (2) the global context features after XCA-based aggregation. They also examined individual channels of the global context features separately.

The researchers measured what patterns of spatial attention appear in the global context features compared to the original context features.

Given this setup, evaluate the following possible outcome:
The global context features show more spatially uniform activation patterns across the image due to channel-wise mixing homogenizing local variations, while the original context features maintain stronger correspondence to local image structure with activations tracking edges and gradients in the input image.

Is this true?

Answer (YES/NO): NO